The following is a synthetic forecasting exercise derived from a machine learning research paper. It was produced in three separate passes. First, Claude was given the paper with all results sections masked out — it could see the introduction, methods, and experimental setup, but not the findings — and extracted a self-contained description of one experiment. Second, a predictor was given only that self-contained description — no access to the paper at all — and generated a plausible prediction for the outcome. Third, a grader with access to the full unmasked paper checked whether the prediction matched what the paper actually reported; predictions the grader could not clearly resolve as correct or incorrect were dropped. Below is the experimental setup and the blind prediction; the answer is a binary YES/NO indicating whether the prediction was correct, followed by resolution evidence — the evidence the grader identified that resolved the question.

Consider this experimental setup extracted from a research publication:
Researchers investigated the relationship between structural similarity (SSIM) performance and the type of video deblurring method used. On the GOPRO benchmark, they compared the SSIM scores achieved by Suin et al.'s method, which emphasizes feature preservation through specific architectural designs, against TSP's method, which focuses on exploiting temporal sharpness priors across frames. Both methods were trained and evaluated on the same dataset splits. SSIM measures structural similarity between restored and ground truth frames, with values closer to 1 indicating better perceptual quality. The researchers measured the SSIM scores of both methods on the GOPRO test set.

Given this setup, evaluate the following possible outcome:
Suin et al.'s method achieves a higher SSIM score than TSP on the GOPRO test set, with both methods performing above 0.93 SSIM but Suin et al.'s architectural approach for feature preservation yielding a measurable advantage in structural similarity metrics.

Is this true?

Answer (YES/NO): NO